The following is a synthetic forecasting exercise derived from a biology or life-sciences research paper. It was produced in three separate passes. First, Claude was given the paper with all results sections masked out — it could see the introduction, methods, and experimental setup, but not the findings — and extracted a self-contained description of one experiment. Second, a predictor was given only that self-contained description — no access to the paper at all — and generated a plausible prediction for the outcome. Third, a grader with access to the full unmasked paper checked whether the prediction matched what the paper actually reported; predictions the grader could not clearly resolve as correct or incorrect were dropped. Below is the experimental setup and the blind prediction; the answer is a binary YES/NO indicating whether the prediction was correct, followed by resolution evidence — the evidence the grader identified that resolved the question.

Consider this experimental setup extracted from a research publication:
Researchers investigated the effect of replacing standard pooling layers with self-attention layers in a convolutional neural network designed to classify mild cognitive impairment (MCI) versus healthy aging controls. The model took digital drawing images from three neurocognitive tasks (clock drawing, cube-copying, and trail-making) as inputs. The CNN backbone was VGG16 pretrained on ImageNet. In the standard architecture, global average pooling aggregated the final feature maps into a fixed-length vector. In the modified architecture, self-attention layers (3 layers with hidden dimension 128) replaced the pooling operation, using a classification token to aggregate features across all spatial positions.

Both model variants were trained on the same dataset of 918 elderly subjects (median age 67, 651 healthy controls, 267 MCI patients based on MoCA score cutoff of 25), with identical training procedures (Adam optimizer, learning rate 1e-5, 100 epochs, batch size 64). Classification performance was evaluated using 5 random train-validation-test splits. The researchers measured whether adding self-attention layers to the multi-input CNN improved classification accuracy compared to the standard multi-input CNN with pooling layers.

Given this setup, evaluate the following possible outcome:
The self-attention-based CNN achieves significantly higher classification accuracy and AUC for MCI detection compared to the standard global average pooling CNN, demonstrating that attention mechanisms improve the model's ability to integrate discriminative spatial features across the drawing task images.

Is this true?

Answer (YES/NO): NO